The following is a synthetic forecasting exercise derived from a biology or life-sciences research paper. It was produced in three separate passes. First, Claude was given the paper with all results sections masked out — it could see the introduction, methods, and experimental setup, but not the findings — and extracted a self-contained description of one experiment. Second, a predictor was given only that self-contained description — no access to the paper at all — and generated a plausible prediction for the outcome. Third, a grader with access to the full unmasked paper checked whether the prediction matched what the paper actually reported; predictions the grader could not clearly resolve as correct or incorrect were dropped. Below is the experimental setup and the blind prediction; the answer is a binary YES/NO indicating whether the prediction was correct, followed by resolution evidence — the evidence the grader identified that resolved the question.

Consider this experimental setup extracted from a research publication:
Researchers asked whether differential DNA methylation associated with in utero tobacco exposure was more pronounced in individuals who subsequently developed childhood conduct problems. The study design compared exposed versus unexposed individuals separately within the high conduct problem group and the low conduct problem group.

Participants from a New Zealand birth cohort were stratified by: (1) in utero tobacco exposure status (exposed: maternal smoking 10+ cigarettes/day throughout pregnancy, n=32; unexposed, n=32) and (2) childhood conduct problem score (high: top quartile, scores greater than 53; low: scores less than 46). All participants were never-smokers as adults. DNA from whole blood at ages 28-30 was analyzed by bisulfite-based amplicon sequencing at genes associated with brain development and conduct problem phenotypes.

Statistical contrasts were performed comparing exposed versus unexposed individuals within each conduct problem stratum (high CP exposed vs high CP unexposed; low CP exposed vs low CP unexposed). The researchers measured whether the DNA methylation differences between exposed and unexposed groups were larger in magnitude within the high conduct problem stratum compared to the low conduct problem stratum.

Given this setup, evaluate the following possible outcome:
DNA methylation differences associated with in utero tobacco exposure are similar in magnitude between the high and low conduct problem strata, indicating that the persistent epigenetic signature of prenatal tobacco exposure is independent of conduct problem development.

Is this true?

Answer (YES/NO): NO